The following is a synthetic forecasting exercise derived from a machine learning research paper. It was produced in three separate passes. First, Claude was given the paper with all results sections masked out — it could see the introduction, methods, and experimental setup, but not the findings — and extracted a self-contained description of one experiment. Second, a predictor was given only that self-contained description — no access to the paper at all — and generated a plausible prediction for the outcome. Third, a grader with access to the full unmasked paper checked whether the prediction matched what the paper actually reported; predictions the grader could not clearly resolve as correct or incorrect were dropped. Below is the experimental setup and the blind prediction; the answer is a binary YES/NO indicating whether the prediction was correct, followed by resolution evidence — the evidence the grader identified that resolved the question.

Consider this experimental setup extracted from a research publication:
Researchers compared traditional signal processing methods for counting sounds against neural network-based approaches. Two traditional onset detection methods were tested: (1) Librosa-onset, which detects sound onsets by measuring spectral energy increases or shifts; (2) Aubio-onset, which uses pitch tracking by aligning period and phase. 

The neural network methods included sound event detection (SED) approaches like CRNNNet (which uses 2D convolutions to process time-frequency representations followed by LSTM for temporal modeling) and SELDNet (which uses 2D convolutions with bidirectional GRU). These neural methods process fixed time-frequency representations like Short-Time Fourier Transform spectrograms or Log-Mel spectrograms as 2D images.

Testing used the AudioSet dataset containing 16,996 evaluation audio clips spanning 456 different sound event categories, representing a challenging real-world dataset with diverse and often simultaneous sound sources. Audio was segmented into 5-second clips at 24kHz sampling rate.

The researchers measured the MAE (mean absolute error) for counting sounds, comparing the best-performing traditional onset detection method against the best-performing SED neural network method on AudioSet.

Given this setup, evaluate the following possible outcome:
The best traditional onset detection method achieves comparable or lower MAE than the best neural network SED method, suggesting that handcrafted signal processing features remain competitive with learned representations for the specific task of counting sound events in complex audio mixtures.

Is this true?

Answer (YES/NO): NO